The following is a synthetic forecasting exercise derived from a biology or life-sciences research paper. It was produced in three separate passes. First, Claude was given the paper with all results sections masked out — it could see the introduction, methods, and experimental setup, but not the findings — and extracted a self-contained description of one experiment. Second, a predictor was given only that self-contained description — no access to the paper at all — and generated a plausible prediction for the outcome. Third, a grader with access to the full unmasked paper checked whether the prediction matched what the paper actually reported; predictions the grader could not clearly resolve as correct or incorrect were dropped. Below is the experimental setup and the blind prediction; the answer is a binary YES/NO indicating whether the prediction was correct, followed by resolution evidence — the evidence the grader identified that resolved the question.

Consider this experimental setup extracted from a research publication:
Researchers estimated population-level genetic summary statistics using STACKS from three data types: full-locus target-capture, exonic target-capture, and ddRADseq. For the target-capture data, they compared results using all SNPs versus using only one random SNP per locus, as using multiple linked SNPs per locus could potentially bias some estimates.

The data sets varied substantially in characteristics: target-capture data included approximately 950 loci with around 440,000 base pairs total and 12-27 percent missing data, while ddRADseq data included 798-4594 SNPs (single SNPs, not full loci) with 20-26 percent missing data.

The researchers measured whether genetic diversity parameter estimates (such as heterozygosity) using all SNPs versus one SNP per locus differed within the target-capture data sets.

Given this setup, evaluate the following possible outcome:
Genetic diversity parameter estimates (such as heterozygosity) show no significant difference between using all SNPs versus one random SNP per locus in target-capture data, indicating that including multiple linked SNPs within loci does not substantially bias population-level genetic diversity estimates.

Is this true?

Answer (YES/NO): YES